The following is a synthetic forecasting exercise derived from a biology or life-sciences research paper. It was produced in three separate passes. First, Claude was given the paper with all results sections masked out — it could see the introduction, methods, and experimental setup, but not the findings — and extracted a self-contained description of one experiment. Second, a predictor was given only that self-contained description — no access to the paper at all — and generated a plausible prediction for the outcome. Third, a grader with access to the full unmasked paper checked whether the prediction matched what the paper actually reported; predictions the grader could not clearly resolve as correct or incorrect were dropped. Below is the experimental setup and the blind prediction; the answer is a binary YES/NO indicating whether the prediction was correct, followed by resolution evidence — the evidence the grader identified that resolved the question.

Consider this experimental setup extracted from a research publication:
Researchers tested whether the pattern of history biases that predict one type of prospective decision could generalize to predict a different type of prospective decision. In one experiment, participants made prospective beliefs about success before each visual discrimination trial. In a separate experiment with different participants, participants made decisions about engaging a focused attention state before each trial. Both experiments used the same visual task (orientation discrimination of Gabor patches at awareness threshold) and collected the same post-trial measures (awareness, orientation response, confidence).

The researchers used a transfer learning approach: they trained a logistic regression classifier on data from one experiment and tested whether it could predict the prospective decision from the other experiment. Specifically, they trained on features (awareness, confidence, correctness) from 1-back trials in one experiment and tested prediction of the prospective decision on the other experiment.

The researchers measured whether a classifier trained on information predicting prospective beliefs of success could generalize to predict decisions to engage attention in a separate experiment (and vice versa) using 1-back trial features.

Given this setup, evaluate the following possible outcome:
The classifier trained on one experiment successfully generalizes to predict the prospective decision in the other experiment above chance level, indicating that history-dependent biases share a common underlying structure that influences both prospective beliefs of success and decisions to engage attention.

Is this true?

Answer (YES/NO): YES